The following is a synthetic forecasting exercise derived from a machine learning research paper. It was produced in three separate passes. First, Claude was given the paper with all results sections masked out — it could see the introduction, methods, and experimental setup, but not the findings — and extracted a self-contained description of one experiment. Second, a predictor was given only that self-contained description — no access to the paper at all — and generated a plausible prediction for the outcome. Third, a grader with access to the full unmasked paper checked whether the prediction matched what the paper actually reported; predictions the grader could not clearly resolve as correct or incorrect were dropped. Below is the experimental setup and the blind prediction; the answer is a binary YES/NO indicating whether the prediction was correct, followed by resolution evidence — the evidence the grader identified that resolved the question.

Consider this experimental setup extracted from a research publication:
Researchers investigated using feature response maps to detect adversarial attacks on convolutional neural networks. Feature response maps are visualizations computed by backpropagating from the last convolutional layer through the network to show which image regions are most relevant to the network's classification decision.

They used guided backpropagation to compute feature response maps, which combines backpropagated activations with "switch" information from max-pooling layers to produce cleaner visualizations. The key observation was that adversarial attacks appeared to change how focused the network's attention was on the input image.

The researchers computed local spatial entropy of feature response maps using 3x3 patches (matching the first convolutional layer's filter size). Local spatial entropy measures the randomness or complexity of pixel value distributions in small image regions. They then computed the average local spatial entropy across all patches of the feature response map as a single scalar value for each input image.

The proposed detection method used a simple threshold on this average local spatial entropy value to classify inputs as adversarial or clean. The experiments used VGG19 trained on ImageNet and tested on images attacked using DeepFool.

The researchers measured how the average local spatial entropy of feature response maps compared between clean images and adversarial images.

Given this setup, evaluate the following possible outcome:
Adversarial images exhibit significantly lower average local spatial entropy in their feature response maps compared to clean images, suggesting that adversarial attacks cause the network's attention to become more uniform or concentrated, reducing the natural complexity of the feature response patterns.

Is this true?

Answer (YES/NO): NO